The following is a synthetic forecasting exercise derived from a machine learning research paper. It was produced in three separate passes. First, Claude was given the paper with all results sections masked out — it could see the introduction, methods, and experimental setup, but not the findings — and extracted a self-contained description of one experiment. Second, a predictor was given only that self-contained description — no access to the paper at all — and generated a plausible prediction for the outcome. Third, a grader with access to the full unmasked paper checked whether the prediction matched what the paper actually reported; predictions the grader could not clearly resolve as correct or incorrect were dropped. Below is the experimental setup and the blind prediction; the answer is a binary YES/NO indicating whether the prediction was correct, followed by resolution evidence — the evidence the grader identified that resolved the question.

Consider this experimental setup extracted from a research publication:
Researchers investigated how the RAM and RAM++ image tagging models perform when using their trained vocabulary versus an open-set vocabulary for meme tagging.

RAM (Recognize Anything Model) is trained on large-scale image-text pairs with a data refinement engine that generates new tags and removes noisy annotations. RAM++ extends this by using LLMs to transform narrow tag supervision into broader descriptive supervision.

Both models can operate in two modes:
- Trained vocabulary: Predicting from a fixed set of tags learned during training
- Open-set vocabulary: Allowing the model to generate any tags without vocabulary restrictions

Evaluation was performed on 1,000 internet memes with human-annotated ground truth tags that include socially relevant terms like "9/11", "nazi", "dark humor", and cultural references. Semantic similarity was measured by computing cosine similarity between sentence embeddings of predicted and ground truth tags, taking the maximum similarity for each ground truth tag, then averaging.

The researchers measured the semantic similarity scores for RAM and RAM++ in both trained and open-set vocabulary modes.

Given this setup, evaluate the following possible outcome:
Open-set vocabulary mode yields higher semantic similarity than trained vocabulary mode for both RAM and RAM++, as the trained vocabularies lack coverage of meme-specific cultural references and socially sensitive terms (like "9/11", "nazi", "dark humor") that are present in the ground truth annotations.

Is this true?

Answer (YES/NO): NO